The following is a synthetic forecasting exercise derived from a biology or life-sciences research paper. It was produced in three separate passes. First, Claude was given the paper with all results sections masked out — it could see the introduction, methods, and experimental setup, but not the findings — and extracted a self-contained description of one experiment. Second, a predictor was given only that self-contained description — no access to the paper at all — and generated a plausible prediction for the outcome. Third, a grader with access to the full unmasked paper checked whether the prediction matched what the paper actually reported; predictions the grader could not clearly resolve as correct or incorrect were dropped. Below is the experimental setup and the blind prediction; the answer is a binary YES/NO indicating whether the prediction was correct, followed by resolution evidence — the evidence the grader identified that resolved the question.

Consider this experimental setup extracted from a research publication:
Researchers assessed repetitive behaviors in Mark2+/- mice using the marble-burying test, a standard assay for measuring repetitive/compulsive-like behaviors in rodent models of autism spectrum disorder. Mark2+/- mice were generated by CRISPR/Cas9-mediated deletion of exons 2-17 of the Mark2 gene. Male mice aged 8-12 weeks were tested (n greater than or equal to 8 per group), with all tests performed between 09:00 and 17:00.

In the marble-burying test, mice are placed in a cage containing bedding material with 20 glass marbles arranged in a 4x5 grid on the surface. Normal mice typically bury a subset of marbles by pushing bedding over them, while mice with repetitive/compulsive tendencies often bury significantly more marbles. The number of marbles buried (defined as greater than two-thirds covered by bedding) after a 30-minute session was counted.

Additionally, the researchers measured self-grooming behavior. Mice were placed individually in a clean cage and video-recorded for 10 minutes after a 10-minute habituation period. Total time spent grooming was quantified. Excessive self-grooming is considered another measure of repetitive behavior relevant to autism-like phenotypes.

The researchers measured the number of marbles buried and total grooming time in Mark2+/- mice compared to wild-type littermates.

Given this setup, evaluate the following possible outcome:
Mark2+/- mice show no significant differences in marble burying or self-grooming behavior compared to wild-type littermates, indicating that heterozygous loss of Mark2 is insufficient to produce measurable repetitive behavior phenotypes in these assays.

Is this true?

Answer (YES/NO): NO